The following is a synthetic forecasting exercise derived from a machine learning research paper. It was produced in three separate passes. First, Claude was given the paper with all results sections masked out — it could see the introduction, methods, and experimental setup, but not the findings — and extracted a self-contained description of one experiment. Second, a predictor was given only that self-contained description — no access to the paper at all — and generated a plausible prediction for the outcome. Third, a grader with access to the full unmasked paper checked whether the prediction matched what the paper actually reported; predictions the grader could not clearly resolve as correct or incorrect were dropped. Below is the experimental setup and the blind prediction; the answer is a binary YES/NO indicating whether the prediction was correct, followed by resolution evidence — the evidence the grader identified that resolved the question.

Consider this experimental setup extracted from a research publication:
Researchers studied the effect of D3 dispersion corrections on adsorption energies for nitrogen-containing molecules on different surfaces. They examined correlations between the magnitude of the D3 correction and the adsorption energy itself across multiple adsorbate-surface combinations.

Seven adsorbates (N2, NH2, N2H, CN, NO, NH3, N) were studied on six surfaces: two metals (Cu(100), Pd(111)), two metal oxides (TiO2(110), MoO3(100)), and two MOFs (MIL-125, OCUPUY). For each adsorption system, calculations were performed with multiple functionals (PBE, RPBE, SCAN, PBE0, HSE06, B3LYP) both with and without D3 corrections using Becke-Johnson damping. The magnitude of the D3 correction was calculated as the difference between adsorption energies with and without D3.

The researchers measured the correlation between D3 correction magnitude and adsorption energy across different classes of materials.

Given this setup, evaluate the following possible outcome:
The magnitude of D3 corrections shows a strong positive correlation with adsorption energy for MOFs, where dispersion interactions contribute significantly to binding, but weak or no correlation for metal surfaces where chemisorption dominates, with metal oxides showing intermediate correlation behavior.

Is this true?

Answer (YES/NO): NO